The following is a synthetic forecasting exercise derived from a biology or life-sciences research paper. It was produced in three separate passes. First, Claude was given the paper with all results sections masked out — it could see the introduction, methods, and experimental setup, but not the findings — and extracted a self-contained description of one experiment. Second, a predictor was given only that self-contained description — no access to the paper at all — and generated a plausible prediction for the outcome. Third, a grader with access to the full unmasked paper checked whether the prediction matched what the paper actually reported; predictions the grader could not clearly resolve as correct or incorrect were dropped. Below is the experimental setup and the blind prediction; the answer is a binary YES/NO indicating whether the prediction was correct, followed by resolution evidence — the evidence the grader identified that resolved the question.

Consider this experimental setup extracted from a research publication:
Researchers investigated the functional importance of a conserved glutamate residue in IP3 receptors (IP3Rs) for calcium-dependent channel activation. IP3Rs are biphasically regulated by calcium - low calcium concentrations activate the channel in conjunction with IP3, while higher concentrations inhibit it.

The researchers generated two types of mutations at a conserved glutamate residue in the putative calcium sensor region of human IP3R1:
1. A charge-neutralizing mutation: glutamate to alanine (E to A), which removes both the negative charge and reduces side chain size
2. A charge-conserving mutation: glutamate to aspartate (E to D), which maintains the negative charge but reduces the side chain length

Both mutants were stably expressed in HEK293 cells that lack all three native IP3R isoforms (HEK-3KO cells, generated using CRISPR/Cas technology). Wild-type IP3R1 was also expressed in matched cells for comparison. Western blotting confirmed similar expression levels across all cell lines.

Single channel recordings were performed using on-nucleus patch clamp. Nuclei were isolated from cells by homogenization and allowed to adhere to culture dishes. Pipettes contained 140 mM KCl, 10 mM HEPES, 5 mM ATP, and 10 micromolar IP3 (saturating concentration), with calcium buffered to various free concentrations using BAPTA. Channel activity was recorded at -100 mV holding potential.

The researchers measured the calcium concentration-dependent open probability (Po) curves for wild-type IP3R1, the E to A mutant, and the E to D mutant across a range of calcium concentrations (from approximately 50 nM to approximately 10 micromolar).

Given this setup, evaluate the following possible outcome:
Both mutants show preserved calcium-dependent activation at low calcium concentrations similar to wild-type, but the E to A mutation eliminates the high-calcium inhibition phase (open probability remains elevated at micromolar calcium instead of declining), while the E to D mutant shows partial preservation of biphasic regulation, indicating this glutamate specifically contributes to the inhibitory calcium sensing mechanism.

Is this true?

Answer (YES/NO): NO